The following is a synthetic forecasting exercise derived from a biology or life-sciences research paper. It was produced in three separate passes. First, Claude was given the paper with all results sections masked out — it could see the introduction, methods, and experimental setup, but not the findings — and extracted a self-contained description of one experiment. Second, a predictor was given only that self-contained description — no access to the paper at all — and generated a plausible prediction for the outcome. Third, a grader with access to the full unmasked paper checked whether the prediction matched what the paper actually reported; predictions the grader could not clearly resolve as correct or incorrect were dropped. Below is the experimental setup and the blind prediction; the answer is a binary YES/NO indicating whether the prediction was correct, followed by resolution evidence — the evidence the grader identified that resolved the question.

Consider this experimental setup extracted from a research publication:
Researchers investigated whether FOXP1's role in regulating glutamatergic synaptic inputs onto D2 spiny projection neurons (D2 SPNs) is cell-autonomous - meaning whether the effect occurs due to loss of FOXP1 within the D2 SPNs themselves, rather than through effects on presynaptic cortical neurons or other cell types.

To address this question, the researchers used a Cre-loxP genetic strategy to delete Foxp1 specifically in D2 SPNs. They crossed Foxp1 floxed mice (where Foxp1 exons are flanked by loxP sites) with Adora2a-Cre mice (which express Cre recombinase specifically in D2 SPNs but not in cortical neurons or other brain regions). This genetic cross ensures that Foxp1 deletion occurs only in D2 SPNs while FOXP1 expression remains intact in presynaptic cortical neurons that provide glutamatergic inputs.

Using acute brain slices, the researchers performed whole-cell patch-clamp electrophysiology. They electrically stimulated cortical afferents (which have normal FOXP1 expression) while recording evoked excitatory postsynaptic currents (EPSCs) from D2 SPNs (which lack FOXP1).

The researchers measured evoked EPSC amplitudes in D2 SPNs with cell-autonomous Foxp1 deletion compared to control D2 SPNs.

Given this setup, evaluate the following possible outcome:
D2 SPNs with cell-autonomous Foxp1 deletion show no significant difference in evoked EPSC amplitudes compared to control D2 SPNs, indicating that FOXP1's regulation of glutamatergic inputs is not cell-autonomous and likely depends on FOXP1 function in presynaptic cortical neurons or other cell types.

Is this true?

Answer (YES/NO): NO